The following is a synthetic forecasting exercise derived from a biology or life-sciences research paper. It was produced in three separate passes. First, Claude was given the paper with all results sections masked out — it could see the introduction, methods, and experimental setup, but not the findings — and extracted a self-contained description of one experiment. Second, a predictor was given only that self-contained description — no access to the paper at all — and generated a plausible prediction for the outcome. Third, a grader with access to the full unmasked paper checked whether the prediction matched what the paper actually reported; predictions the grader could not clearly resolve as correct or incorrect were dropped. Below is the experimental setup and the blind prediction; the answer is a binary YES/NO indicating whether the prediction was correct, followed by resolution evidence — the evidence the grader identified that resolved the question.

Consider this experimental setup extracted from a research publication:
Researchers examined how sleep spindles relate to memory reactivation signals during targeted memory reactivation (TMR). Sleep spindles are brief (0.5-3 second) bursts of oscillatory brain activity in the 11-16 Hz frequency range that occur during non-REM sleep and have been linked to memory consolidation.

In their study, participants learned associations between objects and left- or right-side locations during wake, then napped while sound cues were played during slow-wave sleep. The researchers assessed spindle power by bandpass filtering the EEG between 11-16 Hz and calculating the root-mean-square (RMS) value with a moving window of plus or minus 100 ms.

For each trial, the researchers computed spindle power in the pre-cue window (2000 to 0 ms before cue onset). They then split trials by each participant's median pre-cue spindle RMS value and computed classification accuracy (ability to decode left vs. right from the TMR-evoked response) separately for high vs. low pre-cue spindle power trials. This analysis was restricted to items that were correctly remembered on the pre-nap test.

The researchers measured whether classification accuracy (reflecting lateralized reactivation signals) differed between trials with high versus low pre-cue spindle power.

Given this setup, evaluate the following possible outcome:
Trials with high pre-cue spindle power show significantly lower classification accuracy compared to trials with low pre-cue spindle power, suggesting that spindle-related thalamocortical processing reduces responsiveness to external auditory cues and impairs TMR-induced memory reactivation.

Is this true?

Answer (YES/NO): NO